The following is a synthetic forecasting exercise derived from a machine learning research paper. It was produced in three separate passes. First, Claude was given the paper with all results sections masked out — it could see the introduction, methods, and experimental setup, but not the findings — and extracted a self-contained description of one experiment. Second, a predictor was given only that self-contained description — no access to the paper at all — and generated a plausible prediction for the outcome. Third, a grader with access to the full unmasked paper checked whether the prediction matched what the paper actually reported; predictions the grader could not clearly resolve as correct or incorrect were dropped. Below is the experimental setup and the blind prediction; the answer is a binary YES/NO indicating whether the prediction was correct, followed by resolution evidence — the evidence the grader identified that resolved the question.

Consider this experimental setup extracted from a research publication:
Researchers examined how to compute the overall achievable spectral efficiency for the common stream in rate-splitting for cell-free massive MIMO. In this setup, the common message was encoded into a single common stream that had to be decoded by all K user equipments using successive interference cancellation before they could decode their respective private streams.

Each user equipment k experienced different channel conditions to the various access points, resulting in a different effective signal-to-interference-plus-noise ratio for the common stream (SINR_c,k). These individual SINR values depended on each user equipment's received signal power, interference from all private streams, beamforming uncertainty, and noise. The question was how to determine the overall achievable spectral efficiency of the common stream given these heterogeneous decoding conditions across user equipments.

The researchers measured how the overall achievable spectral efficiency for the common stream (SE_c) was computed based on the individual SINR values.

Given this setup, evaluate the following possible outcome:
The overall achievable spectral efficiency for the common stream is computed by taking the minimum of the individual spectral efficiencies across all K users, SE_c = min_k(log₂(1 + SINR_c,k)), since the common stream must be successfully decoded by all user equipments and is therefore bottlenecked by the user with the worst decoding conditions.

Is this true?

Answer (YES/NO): YES